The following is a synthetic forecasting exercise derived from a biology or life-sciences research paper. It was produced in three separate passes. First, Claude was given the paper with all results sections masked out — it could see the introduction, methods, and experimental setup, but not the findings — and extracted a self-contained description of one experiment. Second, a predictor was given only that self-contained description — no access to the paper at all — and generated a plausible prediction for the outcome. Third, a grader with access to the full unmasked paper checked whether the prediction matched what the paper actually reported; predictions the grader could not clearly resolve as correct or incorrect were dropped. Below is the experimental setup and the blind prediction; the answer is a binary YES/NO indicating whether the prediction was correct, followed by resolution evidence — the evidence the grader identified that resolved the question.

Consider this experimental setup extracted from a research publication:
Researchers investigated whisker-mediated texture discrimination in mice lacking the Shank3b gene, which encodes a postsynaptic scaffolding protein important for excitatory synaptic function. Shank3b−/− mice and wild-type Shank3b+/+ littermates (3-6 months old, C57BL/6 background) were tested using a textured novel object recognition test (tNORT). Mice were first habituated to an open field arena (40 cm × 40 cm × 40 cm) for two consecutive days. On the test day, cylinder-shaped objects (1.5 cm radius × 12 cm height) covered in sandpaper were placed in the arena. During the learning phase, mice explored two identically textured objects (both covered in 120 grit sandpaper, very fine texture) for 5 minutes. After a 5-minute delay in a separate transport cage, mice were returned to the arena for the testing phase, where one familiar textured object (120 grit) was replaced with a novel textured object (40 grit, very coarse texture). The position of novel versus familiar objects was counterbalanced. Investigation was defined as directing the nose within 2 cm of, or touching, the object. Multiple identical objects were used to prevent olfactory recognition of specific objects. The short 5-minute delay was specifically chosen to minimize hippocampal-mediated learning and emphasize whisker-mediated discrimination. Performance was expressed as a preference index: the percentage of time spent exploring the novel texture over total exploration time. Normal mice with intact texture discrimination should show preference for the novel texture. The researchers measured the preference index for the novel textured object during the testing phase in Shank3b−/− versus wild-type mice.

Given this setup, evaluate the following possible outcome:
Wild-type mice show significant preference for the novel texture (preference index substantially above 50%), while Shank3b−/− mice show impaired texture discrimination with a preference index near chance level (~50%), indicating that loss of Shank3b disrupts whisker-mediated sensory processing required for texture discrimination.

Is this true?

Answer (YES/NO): YES